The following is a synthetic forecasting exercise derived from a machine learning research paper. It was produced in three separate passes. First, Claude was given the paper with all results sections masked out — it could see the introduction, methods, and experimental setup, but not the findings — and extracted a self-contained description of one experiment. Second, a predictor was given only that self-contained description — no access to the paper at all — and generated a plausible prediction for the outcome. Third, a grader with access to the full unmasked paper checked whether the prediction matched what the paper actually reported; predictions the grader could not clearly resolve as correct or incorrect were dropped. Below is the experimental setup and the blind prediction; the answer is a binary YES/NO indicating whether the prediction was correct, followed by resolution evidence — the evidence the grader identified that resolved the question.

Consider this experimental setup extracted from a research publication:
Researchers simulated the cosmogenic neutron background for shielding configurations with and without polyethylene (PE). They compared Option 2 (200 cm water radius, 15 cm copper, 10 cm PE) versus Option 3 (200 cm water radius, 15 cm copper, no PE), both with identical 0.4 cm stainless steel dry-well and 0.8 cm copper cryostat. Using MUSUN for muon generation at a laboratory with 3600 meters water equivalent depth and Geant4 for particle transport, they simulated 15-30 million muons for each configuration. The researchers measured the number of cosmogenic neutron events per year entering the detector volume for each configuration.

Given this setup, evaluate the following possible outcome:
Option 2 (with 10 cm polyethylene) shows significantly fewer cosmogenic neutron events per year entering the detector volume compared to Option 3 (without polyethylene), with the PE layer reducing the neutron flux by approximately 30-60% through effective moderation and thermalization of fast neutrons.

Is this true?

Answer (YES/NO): NO